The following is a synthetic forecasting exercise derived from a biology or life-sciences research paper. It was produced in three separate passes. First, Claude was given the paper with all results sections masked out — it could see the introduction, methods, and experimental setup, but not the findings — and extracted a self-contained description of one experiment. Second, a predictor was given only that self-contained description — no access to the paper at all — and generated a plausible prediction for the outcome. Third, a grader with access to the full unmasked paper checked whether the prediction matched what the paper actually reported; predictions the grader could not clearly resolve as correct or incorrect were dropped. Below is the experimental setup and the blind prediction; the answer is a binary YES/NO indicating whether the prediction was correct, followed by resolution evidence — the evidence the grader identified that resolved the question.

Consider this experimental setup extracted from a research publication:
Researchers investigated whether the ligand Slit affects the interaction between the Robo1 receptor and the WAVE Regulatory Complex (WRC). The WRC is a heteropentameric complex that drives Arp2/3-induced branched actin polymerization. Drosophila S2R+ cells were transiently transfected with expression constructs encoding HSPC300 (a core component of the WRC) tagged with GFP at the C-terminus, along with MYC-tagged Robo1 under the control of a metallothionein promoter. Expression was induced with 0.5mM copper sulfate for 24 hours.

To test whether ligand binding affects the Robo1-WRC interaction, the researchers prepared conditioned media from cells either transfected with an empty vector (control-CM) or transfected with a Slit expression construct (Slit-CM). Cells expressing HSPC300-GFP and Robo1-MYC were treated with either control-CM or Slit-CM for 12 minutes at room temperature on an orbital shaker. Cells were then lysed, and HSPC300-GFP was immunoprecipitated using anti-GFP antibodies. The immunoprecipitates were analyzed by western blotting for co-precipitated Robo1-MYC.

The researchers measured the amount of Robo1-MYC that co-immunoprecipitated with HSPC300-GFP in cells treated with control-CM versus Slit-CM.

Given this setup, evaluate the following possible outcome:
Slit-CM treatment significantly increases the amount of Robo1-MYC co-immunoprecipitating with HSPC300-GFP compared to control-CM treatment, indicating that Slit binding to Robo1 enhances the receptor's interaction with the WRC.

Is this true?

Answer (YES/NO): YES